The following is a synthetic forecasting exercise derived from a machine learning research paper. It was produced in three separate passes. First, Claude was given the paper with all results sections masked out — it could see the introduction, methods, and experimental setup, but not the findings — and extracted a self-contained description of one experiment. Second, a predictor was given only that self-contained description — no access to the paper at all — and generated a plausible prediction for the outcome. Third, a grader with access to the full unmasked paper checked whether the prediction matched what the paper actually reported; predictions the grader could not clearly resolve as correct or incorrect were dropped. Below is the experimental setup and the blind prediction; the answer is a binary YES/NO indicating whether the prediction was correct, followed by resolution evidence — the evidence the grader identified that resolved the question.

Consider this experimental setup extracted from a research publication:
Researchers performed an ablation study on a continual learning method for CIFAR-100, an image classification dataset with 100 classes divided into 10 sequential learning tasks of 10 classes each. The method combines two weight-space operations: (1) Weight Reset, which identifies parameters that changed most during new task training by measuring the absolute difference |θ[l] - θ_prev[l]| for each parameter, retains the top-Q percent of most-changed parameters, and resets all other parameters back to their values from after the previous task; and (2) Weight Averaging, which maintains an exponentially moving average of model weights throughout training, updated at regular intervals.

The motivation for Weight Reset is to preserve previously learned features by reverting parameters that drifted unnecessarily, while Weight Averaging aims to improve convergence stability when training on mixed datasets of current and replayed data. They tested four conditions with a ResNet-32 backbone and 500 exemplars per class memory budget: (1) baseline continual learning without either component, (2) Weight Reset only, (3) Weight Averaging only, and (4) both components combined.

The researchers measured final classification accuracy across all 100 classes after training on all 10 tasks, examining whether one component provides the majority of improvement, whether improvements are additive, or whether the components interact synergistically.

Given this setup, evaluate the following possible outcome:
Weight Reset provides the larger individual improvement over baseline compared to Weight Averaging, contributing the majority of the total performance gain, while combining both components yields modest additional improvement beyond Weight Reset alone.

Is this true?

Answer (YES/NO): NO